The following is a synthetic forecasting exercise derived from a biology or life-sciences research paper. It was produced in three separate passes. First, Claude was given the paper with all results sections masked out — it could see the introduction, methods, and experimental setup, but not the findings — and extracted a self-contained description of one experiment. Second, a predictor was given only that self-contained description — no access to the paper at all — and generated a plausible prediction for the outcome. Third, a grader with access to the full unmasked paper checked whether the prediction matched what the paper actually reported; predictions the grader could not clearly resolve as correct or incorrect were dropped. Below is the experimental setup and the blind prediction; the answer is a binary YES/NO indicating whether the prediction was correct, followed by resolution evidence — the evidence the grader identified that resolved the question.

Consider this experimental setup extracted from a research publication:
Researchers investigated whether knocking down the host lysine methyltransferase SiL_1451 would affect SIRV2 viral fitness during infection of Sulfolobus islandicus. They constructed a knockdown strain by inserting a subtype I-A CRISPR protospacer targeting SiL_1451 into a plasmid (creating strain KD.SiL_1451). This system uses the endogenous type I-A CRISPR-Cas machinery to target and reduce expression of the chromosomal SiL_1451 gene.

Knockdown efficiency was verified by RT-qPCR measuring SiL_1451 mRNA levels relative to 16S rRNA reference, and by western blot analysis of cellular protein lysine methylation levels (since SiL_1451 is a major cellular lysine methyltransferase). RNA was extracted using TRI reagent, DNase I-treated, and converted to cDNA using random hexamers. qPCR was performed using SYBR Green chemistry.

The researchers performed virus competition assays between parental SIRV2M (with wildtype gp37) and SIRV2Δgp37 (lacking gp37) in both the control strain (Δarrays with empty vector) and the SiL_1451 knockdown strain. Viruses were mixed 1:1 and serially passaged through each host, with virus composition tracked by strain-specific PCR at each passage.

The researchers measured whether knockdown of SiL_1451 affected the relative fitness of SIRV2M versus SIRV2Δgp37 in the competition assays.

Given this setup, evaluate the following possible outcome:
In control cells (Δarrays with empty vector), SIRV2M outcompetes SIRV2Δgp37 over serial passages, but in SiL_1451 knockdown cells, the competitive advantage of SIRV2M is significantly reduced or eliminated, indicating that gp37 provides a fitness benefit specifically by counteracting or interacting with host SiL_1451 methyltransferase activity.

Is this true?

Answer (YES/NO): YES